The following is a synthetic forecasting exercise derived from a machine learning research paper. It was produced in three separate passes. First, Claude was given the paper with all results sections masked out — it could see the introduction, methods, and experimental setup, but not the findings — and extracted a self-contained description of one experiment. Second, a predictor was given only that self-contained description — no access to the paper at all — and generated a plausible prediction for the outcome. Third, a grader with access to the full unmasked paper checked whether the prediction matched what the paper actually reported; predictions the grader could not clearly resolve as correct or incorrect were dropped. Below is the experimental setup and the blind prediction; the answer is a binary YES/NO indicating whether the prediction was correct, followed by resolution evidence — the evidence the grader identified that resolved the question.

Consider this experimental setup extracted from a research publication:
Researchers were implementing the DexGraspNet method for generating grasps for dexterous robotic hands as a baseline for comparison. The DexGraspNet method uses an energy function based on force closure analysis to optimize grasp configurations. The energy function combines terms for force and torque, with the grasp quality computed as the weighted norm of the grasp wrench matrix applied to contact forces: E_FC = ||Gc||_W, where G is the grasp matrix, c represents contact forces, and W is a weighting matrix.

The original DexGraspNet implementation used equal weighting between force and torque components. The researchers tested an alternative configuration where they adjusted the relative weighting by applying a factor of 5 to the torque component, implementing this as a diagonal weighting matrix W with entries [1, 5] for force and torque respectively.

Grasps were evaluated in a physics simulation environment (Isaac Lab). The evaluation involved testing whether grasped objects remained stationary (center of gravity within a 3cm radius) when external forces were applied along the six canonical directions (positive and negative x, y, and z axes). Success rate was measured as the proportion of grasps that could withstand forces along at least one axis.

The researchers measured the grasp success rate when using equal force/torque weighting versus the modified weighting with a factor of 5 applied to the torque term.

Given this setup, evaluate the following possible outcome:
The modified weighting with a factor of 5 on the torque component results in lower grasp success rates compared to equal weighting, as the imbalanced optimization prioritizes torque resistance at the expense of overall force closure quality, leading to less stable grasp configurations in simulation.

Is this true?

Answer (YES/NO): NO